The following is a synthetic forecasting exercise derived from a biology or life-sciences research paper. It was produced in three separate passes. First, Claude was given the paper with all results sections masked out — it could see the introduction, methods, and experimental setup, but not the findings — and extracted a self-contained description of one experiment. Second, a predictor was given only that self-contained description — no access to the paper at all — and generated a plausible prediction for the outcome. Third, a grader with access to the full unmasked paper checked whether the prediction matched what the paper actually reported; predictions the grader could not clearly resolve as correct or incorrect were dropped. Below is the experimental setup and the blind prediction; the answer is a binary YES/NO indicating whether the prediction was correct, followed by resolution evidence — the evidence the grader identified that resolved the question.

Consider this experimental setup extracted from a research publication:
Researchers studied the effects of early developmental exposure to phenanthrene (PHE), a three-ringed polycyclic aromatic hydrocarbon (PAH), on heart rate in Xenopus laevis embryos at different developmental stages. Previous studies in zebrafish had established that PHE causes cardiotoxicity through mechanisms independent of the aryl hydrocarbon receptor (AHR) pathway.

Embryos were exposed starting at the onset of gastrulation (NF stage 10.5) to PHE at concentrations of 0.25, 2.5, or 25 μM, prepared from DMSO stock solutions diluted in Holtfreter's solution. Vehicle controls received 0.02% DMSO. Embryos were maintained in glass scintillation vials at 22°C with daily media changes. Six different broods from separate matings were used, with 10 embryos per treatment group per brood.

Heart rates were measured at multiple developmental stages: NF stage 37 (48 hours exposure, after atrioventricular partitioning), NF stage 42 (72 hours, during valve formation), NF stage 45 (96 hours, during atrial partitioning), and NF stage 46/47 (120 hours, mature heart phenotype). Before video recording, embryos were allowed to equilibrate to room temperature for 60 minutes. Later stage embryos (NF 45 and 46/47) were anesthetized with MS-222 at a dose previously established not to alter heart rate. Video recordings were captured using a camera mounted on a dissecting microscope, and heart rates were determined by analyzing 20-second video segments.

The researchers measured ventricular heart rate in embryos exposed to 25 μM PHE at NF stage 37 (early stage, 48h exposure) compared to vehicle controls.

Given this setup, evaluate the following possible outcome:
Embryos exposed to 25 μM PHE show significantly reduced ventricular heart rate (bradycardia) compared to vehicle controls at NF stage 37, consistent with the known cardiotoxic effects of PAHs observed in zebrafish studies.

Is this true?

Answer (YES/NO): NO